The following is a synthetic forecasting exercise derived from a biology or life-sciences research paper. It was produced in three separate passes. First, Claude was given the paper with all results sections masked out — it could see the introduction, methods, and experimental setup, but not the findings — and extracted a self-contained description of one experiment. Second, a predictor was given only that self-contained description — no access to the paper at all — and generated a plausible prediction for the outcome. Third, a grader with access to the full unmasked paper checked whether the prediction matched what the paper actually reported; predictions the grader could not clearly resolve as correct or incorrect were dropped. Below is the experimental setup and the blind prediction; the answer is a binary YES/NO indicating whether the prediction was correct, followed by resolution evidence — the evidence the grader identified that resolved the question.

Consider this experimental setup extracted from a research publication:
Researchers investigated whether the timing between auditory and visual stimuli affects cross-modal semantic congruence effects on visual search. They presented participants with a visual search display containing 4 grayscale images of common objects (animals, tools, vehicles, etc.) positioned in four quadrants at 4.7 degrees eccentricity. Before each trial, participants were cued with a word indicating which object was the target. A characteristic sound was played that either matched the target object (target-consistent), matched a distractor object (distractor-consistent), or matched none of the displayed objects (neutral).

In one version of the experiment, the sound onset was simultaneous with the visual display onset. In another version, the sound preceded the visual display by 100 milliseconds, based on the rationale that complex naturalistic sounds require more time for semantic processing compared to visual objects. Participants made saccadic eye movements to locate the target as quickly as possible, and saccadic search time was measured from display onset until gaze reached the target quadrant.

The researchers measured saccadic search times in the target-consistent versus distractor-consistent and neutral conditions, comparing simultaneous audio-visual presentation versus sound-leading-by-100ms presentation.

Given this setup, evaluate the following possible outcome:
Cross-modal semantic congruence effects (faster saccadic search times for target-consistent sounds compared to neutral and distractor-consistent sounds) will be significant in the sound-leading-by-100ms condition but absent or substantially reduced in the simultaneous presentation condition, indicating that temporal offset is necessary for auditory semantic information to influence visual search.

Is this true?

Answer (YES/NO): YES